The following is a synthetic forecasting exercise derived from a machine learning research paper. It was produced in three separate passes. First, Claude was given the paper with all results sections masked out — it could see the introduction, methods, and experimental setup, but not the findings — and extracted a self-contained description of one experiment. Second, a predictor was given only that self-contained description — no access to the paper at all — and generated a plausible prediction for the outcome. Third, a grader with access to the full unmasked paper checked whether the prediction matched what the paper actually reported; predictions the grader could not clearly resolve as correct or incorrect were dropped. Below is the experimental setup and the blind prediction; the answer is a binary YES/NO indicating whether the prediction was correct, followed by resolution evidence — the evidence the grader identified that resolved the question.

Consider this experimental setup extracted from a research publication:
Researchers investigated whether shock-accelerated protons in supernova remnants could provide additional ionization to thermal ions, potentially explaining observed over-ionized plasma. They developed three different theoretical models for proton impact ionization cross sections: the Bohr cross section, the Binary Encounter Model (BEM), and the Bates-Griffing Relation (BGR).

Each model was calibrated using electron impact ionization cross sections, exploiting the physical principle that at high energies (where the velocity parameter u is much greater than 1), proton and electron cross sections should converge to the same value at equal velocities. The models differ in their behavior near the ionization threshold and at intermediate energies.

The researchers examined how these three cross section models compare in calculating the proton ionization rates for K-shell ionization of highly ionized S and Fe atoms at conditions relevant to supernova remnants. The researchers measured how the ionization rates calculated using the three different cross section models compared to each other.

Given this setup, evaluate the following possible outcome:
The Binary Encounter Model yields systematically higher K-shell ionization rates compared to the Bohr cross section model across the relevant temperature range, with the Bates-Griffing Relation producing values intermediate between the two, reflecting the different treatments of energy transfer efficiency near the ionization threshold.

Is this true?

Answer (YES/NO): NO